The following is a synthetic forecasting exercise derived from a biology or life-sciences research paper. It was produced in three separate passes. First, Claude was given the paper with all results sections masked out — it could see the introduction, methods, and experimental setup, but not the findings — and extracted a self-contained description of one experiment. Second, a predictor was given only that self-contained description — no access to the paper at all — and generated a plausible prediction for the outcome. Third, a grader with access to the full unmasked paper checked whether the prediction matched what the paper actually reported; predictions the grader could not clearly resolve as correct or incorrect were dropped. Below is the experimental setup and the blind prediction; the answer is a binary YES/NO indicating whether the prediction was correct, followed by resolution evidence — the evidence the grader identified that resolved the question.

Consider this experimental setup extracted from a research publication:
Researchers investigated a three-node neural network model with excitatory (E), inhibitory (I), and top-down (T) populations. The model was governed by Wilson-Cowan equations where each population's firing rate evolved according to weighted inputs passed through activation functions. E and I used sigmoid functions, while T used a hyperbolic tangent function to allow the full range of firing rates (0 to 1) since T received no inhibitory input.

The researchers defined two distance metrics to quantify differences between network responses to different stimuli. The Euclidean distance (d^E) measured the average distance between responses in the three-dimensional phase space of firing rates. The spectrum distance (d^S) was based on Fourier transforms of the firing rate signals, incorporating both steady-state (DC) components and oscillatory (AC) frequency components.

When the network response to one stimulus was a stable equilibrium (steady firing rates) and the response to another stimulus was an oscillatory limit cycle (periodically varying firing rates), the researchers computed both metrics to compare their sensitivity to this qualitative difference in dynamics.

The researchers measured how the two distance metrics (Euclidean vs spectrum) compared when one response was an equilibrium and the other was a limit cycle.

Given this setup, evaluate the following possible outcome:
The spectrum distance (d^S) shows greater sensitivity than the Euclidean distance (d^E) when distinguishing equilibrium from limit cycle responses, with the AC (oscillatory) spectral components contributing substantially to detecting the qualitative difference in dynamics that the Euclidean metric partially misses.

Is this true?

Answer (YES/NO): YES